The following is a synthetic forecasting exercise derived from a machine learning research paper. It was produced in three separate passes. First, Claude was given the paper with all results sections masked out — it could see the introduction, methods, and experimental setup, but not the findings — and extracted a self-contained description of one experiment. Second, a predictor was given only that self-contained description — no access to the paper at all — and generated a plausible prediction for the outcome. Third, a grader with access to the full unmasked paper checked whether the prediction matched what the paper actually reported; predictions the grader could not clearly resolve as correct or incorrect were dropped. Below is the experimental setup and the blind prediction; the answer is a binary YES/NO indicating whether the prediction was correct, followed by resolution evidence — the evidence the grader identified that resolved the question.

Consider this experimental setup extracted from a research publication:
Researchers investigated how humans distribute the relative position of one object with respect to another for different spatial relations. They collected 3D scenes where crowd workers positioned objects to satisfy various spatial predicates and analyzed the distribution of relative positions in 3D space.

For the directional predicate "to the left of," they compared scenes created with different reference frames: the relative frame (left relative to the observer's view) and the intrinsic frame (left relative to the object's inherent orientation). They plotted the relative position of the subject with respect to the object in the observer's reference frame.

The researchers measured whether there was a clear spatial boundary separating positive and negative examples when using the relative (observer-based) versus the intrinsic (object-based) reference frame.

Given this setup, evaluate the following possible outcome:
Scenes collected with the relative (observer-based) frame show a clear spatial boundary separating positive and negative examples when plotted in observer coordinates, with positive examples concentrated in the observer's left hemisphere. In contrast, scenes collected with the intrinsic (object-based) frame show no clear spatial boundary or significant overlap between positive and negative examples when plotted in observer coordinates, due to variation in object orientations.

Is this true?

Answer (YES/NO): YES